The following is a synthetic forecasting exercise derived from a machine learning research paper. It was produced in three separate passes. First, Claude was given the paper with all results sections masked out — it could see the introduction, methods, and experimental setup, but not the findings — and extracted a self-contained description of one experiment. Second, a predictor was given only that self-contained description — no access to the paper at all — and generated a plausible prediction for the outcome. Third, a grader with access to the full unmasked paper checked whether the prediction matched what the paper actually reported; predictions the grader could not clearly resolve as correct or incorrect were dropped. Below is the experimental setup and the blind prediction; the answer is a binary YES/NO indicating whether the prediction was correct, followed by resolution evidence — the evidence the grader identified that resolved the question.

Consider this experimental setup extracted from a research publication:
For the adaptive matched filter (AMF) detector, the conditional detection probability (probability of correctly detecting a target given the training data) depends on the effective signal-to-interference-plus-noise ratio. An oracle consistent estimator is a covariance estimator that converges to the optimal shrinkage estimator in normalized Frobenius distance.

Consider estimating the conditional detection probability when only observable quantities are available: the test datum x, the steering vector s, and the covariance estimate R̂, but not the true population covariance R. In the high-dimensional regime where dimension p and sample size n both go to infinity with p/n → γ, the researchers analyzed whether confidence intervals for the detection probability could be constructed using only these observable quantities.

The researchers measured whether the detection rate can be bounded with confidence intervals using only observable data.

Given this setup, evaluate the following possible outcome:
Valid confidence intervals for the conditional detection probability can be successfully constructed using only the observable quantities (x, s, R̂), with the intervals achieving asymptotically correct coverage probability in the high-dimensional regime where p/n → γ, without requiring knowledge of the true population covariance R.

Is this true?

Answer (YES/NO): YES